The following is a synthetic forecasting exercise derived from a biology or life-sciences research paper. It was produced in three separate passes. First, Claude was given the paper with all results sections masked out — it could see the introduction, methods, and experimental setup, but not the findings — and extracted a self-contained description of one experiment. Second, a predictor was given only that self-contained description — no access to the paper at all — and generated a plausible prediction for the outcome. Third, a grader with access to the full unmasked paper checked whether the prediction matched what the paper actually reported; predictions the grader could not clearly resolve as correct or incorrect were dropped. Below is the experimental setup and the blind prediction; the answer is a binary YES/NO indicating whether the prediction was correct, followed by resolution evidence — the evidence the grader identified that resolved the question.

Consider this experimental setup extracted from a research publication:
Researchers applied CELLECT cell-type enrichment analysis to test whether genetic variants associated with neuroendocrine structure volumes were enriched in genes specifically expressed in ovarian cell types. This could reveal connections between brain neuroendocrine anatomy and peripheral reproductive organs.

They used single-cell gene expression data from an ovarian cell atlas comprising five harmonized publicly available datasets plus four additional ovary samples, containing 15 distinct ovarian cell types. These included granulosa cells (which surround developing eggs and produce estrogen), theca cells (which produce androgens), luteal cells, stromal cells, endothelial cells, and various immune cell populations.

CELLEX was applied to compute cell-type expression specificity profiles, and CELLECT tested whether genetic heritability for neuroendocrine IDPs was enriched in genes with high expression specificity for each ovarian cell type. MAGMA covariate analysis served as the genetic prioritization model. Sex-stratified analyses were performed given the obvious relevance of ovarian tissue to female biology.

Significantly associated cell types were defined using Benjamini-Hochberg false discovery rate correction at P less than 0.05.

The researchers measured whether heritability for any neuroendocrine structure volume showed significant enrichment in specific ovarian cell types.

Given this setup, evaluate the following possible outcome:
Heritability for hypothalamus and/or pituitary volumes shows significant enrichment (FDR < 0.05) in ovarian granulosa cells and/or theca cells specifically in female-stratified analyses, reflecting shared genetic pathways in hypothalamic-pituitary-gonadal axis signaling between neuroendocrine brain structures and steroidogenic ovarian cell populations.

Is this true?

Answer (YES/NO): NO